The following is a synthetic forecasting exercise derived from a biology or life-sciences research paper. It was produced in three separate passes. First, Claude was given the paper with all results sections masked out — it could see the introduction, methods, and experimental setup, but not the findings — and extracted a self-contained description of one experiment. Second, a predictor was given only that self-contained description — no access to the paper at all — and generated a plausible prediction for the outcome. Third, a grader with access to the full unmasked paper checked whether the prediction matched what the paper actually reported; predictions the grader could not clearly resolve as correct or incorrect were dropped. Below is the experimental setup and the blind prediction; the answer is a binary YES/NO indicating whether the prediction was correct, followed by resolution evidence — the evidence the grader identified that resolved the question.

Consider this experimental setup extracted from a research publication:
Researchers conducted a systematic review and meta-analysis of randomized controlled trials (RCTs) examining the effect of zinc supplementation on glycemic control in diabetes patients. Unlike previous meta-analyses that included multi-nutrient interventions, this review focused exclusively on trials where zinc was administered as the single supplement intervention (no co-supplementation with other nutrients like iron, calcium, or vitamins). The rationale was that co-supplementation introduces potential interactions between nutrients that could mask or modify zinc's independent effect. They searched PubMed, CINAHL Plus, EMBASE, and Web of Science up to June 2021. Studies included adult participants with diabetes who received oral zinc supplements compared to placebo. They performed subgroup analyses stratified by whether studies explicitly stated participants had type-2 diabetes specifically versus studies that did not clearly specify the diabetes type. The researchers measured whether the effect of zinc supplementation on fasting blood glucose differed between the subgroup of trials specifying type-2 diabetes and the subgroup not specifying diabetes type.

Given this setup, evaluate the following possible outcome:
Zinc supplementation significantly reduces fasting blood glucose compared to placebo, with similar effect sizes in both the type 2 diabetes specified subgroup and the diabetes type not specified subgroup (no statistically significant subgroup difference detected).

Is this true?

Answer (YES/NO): YES